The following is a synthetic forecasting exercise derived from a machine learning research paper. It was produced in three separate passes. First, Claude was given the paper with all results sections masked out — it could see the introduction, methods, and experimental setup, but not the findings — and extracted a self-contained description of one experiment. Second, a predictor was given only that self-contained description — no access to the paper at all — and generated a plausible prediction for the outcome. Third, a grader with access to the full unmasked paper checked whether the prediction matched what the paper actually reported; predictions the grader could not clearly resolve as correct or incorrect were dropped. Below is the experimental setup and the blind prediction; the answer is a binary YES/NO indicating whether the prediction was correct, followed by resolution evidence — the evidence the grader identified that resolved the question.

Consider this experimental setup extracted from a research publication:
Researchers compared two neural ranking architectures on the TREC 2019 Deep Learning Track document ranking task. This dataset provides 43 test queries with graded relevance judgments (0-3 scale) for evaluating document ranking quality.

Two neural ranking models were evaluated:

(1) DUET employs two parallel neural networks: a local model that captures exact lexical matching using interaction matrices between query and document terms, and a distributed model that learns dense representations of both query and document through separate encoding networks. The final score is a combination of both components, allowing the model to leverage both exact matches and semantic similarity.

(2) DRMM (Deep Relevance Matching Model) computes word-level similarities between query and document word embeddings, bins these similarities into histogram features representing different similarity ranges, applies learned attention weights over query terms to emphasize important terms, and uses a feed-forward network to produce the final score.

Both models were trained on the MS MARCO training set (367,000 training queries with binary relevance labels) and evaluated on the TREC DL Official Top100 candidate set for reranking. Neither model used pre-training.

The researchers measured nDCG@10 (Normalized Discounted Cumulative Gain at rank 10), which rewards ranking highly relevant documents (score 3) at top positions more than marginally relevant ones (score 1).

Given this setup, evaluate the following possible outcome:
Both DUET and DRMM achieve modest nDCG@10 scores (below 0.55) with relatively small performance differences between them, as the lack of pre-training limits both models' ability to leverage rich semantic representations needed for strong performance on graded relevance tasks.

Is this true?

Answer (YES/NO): NO